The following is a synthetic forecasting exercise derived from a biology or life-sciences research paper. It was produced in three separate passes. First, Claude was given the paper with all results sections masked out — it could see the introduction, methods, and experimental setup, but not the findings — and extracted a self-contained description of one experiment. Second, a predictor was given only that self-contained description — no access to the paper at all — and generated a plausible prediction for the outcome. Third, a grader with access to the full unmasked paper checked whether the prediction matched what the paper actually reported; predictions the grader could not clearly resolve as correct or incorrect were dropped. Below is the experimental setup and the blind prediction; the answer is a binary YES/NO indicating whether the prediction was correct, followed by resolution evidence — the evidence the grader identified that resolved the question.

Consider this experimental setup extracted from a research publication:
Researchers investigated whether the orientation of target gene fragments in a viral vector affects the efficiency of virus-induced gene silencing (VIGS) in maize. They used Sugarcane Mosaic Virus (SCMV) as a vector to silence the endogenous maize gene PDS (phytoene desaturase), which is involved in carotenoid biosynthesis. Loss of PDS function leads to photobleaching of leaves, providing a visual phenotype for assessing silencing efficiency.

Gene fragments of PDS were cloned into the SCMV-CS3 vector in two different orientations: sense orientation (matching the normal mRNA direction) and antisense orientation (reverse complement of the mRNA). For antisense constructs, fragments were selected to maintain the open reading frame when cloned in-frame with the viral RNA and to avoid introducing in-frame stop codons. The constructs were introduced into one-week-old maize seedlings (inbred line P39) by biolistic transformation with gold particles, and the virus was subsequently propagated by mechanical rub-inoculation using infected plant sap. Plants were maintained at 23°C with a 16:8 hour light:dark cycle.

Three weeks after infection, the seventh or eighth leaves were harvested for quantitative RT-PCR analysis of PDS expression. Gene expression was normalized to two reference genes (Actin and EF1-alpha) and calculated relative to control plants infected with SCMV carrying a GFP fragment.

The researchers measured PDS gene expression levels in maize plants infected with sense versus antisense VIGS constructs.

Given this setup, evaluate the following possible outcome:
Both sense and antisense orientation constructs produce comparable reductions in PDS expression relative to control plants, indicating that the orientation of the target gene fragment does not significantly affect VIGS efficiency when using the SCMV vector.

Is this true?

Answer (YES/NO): NO